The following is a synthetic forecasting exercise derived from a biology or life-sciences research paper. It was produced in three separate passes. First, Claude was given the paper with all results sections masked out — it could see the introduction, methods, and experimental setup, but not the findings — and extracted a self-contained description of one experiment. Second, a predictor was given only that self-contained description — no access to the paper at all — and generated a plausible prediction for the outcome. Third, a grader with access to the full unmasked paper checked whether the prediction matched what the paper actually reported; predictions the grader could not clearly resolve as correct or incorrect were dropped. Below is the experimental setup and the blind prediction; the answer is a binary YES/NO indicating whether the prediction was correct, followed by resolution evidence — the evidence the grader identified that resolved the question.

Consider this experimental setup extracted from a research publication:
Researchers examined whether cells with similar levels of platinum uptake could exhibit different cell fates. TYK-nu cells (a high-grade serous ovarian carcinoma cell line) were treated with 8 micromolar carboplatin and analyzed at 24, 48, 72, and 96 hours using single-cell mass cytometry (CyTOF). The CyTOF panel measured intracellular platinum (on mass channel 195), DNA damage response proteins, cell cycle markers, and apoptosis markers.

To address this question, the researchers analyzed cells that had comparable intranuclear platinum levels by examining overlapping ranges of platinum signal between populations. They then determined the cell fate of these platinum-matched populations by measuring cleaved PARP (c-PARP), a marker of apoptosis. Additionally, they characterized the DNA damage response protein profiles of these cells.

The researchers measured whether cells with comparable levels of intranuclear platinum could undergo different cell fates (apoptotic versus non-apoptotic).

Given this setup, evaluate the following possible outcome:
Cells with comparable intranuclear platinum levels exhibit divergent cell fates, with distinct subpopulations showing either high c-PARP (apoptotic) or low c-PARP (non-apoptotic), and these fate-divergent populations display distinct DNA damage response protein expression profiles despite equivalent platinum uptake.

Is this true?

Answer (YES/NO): YES